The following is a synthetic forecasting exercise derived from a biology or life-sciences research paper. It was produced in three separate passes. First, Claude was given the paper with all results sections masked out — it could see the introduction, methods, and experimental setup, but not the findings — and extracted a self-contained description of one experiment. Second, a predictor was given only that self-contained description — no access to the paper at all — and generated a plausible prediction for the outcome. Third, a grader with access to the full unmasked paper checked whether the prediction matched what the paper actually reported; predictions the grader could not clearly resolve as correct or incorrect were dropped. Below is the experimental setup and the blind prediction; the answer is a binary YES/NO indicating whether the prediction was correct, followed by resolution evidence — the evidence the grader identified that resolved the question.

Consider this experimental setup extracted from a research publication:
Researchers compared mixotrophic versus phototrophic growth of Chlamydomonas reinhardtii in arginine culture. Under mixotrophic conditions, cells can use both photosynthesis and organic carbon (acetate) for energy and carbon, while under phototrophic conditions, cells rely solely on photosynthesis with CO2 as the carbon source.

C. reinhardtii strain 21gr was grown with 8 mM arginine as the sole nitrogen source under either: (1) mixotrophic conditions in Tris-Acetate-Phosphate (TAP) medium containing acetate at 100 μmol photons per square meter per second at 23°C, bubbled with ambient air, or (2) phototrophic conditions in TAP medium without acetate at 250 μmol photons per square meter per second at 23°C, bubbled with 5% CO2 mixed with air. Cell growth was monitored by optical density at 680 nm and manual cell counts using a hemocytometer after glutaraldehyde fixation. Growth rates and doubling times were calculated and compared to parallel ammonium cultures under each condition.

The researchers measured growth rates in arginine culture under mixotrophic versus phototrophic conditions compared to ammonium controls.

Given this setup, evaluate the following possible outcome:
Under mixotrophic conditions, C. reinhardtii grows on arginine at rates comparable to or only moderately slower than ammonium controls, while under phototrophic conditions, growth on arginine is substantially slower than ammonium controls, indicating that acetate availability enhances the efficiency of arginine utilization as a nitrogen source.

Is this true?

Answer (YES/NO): YES